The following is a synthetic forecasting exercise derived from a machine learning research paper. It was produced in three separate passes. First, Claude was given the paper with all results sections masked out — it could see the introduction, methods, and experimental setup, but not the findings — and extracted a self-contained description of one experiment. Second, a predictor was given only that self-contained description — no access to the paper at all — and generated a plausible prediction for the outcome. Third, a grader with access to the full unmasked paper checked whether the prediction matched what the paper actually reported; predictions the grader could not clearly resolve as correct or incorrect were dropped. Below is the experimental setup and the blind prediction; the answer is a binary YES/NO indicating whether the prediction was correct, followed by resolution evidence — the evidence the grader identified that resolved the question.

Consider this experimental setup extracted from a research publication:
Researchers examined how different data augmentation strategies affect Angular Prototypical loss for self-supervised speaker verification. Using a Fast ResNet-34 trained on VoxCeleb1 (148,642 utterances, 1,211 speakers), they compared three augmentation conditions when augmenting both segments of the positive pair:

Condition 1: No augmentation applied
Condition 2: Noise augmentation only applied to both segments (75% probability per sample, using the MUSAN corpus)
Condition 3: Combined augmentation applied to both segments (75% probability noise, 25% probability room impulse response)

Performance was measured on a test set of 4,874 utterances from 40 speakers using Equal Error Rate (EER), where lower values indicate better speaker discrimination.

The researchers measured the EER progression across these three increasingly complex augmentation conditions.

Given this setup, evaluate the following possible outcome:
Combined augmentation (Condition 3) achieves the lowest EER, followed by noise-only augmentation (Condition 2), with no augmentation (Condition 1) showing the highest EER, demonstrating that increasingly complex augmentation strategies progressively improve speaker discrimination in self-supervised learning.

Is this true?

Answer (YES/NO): YES